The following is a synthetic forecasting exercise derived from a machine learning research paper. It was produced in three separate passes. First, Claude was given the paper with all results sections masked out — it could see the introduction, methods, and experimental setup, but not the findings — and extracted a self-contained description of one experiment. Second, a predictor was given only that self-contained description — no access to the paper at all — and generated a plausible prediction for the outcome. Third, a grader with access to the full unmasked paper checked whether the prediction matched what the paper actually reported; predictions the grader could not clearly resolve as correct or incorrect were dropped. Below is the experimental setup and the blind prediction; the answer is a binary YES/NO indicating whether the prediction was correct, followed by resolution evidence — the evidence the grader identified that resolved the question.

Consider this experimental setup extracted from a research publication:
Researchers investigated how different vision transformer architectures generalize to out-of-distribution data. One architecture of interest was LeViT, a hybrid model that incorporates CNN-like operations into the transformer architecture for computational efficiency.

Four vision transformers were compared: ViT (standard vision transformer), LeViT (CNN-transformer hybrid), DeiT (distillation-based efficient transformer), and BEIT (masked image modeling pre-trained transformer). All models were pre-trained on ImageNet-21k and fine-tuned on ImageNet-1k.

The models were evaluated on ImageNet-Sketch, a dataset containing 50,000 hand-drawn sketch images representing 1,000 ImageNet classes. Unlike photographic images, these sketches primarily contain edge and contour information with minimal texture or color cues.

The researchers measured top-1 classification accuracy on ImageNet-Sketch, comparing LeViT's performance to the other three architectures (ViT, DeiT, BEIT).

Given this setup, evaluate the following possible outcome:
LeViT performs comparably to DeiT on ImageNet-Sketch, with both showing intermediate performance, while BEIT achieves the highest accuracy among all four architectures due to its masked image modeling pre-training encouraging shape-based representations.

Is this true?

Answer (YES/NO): NO